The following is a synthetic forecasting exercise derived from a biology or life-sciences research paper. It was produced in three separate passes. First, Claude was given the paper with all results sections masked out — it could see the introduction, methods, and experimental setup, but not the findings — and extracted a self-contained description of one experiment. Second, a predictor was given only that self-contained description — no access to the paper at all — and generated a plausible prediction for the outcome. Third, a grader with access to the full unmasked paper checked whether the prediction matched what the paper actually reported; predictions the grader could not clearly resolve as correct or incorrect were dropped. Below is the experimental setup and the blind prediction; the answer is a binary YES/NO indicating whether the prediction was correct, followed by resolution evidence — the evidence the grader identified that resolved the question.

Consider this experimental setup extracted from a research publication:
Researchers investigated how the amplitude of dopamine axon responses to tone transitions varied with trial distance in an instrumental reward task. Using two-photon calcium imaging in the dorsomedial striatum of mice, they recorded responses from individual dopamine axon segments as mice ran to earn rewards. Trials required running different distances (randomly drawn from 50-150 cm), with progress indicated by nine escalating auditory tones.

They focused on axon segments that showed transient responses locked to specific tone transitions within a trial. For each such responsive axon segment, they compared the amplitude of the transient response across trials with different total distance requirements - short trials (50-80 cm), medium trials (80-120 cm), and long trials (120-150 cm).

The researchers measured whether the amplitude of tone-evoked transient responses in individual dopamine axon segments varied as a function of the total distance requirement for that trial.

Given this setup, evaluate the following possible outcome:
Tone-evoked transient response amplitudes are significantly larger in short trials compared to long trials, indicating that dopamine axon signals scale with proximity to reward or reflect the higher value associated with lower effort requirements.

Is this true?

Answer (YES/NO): YES